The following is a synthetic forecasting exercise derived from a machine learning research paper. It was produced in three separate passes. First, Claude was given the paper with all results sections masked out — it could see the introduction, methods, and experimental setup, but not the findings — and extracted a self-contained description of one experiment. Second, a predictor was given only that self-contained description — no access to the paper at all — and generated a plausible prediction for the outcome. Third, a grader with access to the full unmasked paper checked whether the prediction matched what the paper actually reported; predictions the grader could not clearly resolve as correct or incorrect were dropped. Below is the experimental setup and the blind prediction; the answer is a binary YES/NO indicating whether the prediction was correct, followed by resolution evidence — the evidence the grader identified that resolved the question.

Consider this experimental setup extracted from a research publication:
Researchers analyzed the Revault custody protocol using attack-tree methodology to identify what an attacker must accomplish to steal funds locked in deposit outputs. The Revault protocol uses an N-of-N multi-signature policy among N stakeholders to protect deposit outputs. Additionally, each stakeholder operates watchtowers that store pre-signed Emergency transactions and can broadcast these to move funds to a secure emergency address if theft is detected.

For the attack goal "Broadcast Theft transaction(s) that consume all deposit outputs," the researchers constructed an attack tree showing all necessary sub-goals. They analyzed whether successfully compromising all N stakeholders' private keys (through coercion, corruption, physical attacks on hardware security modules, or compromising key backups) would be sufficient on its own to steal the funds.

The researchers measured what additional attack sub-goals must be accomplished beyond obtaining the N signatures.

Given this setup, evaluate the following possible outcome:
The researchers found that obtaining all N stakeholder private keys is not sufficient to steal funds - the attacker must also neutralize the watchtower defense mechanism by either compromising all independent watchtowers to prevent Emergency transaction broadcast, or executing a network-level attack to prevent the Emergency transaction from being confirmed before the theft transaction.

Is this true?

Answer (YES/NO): NO